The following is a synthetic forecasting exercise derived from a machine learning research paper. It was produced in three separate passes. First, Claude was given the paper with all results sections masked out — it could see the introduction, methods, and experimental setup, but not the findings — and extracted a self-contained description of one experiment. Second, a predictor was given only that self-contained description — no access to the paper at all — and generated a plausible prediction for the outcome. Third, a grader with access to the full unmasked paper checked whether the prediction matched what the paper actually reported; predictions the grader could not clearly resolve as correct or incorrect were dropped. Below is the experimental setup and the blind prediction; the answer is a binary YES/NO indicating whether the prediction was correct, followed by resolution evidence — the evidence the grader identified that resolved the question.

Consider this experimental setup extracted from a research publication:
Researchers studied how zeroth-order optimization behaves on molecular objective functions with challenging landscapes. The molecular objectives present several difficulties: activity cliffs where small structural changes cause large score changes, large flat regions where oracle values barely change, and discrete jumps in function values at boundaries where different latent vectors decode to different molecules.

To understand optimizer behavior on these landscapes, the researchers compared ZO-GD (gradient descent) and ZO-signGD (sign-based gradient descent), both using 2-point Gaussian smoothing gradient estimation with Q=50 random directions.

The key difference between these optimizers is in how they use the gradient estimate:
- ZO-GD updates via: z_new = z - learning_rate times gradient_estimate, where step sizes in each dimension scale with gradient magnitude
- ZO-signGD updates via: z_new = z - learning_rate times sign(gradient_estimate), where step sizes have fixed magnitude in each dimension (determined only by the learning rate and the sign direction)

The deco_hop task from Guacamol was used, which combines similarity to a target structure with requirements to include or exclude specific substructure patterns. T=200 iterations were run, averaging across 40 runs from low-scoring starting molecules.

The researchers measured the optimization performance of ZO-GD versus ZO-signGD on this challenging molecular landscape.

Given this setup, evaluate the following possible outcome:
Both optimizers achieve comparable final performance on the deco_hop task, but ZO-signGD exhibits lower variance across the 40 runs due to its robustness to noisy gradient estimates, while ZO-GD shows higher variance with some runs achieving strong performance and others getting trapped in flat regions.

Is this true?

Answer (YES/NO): NO